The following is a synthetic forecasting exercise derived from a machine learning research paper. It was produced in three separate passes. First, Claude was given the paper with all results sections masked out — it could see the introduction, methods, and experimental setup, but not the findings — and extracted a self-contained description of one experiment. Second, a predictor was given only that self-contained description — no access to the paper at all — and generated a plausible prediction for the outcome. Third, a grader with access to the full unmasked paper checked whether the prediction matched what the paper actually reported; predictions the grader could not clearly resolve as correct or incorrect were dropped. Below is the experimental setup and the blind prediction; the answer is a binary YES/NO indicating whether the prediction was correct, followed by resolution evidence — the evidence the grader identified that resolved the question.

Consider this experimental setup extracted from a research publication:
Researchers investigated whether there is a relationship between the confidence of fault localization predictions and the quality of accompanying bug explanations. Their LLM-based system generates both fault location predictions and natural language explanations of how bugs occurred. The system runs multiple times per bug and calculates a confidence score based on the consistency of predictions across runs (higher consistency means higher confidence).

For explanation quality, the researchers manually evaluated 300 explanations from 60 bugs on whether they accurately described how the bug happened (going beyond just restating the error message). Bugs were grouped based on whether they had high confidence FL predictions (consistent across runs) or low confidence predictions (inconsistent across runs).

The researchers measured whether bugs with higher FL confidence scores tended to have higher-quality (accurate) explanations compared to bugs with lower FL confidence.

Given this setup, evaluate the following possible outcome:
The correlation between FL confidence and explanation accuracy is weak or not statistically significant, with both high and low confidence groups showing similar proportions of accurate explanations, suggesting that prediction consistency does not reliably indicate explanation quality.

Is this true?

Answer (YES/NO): NO